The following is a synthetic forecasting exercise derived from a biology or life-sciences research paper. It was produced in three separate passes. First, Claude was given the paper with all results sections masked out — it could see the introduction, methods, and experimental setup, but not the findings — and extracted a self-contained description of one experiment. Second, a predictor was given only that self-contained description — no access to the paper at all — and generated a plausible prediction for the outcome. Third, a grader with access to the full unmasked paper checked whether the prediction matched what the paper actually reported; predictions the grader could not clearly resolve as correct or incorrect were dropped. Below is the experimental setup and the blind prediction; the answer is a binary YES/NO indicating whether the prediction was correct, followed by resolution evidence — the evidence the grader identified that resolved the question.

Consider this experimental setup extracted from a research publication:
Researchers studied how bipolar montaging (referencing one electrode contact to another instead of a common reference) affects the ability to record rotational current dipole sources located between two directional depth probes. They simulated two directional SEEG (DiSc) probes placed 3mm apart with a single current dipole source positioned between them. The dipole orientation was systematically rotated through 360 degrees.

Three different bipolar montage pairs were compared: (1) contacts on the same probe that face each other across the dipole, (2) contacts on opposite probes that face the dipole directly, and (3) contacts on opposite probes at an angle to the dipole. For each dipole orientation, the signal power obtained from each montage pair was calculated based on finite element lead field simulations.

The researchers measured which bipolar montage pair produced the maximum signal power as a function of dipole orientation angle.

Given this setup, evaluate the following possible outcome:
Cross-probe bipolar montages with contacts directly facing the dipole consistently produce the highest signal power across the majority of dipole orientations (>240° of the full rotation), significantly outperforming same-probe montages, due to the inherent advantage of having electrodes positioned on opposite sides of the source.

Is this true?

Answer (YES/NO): NO